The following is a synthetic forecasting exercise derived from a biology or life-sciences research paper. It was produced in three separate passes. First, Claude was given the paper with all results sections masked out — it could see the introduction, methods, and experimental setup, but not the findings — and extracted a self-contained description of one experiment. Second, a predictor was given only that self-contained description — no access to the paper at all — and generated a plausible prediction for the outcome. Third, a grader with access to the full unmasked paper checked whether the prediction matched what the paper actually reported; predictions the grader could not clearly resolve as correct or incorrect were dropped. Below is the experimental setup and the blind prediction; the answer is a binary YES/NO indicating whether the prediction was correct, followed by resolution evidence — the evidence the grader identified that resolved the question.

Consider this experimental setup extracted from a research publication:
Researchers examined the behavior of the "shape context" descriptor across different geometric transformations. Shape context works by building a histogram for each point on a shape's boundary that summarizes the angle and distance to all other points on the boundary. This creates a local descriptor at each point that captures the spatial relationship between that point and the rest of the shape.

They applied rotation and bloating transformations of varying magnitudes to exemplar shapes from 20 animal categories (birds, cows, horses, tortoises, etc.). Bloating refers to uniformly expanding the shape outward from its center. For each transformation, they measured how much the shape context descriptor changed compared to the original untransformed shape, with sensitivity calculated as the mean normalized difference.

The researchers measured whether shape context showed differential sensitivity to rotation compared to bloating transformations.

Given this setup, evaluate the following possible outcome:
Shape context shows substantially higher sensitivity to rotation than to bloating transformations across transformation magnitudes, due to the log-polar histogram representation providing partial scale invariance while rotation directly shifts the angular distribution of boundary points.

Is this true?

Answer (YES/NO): YES